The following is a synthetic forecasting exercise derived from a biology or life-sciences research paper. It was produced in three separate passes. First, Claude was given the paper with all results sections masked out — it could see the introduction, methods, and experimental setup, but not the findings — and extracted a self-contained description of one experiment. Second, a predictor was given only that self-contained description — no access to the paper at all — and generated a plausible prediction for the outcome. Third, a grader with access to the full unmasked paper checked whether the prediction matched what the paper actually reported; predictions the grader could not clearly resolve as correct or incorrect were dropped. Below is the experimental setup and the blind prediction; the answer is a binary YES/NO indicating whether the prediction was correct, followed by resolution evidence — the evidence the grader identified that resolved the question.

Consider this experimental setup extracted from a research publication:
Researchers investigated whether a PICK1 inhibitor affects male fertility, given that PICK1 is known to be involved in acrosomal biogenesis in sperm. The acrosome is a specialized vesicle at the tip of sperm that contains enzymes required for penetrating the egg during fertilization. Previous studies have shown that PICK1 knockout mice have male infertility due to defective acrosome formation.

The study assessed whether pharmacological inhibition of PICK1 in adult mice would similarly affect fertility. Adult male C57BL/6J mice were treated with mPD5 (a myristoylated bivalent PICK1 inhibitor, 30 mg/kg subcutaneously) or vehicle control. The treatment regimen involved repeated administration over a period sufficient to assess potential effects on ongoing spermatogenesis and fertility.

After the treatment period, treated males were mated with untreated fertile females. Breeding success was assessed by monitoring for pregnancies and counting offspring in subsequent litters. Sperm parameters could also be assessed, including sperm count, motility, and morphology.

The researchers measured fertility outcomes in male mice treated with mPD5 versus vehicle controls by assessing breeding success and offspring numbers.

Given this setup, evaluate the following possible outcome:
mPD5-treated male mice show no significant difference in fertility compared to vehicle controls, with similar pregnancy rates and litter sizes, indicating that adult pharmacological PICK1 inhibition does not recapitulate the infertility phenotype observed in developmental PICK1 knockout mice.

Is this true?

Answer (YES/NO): YES